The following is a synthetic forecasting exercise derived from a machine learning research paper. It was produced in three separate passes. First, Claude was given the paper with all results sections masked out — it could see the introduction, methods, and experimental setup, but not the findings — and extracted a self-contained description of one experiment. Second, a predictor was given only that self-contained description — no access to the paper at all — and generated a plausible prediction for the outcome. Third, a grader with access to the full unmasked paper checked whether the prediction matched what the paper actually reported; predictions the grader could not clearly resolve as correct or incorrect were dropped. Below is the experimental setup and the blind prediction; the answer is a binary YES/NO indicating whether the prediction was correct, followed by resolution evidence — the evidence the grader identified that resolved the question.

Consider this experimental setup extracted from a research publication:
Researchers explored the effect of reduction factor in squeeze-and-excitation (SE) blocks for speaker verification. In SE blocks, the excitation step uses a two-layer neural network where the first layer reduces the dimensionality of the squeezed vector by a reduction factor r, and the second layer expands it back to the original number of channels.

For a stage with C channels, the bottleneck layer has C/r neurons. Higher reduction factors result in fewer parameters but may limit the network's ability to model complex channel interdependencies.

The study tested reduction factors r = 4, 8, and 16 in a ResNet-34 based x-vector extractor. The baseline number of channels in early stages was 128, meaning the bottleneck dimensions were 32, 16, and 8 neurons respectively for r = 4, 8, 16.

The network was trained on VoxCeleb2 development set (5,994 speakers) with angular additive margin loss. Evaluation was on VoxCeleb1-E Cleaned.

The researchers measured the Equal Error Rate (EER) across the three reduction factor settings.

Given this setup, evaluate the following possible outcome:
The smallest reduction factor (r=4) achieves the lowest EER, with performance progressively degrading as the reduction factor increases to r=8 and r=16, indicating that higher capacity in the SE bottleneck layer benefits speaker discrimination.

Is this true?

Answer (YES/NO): NO